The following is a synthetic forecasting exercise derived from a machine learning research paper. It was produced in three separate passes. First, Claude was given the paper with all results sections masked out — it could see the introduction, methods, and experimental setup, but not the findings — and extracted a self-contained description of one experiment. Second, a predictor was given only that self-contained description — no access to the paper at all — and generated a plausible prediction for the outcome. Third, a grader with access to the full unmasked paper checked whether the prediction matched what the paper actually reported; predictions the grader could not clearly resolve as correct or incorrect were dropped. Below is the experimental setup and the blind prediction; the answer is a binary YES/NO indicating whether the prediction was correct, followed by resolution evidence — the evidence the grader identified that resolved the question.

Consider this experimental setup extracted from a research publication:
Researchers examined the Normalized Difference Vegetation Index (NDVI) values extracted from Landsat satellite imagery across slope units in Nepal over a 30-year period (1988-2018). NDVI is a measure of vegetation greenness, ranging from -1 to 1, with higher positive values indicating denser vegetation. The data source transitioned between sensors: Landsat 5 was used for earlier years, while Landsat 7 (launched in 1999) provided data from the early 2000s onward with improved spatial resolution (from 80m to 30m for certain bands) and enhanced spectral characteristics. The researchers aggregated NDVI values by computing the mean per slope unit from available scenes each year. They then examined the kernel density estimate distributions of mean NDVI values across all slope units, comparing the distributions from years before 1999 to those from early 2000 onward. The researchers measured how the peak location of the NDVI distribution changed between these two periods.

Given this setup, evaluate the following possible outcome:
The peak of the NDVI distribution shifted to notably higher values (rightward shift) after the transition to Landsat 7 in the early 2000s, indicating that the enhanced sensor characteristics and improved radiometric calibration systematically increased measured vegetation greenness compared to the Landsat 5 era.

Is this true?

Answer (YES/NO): YES